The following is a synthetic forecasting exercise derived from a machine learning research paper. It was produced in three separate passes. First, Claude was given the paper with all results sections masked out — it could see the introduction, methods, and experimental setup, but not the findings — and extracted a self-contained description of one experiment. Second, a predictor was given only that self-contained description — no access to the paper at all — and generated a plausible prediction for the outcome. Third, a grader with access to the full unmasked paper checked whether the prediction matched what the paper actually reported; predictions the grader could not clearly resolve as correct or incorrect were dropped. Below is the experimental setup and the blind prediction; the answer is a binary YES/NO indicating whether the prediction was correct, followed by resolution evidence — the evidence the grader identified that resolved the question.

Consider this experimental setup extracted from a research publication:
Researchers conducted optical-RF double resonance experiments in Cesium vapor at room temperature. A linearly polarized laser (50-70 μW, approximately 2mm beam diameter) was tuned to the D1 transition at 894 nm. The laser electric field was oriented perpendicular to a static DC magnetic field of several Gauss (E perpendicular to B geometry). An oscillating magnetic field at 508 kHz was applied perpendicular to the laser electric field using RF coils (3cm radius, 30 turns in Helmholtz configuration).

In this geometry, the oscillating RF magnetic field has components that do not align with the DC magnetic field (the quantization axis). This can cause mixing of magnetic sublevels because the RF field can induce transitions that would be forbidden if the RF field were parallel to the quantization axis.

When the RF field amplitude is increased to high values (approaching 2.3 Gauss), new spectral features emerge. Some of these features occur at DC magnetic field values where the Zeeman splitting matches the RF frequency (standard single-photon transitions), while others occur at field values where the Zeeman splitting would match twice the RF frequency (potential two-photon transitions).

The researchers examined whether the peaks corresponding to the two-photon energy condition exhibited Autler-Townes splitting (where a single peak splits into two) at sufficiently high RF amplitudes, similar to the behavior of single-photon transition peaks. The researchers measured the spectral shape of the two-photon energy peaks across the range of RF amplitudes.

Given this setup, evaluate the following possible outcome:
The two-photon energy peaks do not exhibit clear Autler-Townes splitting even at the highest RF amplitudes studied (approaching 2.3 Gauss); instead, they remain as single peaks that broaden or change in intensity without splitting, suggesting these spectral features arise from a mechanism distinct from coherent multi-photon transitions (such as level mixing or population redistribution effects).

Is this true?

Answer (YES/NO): NO